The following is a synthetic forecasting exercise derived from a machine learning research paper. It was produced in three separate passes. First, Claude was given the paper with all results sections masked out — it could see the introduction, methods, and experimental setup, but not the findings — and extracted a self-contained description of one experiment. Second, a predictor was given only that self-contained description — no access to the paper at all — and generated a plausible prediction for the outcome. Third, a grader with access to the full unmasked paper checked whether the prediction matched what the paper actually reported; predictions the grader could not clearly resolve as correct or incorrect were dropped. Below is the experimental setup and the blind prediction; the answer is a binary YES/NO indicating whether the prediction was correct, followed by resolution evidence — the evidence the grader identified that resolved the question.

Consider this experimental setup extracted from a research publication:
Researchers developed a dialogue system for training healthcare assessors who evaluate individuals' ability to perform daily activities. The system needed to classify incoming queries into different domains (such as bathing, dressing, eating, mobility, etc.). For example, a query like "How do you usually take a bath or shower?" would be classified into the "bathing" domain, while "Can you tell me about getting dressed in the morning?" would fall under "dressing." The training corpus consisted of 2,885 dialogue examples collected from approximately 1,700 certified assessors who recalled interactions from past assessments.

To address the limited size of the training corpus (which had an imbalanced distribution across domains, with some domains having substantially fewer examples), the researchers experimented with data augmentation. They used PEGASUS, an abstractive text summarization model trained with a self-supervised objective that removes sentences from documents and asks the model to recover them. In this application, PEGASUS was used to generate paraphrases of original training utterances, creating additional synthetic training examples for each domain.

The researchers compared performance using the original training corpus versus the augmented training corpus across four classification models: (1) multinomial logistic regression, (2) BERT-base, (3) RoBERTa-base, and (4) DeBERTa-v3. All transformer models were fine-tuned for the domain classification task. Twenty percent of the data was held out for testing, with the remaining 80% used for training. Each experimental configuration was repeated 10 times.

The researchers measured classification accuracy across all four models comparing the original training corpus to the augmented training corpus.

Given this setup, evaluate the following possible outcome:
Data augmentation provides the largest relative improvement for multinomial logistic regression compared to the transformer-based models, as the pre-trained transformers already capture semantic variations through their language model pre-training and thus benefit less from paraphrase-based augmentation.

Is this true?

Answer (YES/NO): NO